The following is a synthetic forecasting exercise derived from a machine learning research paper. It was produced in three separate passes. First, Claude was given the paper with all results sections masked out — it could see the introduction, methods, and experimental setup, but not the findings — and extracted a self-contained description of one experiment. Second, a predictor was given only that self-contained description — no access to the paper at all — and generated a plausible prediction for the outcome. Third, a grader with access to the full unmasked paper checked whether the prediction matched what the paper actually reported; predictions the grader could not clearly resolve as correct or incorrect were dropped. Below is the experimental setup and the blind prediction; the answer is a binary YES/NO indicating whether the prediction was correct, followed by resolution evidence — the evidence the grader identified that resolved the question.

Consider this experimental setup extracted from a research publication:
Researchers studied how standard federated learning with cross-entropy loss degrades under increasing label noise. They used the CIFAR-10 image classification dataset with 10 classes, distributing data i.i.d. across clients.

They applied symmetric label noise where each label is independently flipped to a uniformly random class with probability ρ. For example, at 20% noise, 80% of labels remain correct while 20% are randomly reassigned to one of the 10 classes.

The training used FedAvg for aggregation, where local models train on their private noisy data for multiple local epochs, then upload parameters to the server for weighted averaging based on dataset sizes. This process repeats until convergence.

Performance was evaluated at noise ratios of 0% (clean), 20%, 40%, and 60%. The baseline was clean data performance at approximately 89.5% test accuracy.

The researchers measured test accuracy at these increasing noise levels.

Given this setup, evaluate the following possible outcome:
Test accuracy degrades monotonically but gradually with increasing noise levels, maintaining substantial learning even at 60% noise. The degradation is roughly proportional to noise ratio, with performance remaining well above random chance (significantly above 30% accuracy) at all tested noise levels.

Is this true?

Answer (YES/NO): NO